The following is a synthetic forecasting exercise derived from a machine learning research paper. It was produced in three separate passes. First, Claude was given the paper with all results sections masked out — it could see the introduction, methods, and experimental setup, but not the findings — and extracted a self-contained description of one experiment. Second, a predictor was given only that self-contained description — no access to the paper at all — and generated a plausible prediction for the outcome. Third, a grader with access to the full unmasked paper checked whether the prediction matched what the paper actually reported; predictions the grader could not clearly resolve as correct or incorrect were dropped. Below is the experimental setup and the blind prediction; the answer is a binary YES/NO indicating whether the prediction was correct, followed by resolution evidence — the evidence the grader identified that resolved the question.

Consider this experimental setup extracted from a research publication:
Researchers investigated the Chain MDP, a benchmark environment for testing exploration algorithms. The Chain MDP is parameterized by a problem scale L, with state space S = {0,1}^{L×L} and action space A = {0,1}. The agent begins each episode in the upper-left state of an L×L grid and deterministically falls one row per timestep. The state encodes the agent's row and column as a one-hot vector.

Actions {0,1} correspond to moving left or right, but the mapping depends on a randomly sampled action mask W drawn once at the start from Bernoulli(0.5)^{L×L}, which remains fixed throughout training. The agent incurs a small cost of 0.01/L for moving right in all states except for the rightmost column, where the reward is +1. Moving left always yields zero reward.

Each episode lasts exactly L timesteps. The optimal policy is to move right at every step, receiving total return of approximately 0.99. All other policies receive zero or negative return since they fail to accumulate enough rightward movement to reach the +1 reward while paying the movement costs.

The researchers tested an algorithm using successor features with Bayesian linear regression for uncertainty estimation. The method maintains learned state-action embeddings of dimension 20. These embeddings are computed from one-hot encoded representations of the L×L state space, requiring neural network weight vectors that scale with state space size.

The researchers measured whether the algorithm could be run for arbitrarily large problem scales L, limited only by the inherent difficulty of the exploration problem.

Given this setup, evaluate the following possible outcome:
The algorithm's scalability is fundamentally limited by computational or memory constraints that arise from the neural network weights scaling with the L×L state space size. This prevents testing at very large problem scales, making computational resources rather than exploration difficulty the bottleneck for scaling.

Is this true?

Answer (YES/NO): YES